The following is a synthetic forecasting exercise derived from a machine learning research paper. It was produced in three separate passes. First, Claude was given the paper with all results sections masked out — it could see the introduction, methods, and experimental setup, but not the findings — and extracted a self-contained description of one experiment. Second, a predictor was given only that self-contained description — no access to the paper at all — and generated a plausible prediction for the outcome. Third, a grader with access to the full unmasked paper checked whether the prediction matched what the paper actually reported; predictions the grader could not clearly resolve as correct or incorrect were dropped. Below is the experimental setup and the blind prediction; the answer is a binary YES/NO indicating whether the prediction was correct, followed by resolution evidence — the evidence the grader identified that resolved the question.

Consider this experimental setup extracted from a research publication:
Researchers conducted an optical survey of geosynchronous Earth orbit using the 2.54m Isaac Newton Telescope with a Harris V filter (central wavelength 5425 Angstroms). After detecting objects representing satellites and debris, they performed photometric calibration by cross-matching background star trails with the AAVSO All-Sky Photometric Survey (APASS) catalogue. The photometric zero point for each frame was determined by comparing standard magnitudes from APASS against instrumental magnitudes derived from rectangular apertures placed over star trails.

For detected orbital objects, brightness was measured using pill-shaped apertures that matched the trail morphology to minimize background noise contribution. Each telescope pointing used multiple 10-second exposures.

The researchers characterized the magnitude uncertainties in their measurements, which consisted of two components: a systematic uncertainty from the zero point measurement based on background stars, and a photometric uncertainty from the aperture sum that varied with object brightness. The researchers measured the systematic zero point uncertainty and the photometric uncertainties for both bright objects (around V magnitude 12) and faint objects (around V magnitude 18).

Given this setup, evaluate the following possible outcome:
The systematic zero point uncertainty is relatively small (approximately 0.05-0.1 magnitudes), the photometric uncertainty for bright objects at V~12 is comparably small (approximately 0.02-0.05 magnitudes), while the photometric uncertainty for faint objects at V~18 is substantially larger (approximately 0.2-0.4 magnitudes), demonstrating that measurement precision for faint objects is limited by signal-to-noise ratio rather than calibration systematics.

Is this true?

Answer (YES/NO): NO